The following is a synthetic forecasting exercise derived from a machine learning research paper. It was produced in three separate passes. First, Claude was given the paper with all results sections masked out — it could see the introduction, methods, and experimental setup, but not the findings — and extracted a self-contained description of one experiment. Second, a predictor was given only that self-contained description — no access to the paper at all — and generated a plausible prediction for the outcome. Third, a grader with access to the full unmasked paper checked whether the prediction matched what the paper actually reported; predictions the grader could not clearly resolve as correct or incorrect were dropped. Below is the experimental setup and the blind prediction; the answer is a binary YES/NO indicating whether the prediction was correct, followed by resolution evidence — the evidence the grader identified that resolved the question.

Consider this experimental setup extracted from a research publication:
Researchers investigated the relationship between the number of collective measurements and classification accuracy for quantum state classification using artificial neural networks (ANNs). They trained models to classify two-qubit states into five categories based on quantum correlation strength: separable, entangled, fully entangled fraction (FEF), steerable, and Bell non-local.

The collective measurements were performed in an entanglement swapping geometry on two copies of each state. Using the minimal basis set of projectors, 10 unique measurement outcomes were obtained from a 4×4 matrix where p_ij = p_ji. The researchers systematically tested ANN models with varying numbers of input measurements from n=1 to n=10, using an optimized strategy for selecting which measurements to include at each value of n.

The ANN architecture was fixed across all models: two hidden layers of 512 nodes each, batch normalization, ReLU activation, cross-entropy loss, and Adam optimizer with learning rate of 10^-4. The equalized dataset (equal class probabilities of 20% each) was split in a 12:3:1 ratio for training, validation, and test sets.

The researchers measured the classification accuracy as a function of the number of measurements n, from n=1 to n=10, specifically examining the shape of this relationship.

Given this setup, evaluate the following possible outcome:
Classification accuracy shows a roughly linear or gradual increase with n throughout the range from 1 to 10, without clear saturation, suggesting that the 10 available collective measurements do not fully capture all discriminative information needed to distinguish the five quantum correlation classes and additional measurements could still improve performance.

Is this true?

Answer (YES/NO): NO